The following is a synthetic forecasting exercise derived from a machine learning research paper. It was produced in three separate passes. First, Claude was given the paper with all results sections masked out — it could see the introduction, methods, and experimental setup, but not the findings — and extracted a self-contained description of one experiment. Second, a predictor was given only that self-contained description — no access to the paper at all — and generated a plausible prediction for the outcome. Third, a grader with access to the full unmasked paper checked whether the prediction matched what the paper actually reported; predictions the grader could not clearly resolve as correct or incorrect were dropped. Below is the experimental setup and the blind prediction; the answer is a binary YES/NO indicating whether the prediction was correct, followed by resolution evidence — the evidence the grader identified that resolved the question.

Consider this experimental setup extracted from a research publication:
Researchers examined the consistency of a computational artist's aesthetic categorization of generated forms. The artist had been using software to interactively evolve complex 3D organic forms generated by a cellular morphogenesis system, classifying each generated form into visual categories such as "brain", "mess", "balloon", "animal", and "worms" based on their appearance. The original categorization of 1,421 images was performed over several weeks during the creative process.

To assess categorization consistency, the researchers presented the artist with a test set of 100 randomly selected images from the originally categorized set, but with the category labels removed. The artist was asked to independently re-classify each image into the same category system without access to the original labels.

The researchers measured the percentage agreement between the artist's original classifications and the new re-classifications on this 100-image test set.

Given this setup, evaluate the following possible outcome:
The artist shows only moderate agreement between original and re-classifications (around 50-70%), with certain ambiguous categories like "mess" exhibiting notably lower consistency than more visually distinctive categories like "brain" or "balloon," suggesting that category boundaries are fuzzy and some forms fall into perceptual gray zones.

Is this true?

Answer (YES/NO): NO